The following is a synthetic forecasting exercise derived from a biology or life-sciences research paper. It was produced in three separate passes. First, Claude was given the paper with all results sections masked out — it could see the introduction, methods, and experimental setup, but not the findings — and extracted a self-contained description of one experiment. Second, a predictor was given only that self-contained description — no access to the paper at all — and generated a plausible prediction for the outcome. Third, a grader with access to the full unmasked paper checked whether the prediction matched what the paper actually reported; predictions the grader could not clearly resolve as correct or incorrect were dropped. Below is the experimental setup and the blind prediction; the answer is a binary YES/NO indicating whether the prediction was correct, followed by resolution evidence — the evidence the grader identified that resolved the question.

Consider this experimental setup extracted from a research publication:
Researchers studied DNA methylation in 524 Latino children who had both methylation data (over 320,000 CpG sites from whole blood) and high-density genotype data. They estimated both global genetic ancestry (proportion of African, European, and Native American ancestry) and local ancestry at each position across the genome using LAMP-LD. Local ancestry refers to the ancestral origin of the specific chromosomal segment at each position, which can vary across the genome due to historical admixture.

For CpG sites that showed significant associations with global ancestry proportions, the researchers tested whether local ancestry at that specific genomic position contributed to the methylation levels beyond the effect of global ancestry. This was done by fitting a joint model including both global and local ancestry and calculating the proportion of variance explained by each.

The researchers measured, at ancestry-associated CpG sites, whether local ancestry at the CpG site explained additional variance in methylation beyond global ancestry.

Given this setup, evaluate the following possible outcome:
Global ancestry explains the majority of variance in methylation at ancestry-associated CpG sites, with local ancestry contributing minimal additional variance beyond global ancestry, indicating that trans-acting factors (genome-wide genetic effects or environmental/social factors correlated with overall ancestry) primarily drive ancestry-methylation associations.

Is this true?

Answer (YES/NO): NO